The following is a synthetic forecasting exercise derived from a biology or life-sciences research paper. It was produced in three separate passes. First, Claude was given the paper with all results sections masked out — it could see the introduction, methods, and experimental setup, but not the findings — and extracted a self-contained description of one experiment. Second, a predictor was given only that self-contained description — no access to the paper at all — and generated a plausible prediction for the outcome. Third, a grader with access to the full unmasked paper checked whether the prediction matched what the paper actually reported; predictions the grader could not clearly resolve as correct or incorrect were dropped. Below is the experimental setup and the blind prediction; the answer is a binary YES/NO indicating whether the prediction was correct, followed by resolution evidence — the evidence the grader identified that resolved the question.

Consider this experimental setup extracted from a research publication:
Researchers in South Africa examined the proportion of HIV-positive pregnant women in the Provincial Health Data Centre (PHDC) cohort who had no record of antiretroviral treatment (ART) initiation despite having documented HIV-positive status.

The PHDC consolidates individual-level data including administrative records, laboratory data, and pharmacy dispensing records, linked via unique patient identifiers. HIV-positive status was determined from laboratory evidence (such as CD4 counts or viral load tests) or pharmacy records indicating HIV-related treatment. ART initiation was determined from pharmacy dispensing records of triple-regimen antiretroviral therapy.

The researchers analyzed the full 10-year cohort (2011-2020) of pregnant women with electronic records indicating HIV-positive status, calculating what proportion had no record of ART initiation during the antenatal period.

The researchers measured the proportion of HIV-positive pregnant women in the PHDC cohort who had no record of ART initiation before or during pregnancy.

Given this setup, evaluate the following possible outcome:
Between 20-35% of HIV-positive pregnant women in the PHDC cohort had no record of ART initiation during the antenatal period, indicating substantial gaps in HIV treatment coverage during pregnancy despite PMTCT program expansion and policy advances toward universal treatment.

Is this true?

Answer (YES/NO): YES